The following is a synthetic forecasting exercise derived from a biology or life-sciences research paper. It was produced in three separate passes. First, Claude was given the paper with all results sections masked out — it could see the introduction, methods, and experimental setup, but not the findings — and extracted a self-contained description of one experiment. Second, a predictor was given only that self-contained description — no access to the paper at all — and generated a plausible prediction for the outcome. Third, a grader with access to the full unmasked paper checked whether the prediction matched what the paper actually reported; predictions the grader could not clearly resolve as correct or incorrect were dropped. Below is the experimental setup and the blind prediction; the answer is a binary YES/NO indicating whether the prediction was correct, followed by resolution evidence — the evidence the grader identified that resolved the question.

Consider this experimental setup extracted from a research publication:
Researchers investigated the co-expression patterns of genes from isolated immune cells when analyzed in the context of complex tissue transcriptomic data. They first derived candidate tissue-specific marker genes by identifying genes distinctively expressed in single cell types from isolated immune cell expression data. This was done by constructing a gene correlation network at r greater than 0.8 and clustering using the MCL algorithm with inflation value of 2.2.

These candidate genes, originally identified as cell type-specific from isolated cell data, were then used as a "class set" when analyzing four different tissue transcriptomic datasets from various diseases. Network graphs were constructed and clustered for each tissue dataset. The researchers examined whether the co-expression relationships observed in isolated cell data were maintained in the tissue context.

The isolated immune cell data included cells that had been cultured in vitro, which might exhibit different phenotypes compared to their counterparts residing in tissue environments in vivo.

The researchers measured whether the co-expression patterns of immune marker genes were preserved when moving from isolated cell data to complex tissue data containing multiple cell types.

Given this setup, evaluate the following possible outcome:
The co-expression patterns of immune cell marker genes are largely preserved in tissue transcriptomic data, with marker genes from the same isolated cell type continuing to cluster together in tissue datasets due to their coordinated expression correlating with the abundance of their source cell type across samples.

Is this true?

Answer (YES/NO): NO